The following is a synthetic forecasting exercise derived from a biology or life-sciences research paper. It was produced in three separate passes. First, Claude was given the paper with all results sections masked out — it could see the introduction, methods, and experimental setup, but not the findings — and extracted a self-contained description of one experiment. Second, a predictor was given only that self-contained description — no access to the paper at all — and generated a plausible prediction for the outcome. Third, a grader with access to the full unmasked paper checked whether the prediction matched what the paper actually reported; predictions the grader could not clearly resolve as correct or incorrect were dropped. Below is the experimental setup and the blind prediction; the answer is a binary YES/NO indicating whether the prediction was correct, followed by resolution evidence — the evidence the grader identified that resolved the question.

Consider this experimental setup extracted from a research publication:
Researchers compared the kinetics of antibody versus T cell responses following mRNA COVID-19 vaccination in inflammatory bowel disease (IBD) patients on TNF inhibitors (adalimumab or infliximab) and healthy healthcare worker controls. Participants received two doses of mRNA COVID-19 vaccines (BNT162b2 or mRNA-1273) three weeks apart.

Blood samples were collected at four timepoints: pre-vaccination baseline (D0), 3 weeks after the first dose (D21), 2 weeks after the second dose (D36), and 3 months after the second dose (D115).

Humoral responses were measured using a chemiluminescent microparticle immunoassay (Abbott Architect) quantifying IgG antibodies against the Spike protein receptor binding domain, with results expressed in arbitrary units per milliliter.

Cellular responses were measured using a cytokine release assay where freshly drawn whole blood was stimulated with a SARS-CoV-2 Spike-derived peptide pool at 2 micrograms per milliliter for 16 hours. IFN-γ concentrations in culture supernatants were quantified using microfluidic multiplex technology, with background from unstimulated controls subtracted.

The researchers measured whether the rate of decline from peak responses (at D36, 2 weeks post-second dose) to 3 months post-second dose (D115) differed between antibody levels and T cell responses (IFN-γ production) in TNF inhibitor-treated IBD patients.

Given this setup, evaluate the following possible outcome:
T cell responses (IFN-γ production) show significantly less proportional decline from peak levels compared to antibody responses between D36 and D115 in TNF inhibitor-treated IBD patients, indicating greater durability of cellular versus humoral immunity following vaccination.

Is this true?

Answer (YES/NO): YES